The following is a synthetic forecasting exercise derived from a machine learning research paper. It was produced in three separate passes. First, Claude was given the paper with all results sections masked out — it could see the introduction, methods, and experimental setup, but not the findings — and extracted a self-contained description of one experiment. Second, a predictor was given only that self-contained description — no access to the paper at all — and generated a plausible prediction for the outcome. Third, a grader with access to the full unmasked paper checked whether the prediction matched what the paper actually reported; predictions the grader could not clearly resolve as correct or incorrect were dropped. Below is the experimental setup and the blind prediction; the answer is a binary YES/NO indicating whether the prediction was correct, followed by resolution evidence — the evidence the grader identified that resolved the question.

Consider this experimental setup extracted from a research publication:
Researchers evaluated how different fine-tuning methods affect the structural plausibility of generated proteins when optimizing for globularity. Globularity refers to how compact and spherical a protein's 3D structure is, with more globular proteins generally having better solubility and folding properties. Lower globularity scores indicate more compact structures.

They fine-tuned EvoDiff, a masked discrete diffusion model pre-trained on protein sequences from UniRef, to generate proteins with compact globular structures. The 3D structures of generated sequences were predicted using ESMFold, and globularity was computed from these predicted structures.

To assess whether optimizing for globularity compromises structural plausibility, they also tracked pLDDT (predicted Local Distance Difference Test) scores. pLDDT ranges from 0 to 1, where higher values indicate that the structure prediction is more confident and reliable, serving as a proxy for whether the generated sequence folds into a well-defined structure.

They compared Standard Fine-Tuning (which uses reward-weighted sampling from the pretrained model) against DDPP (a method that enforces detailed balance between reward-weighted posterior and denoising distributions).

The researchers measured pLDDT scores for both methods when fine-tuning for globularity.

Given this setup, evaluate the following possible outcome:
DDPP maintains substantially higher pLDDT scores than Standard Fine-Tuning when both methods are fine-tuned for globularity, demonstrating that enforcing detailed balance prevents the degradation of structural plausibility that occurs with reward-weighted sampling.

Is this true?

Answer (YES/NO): NO